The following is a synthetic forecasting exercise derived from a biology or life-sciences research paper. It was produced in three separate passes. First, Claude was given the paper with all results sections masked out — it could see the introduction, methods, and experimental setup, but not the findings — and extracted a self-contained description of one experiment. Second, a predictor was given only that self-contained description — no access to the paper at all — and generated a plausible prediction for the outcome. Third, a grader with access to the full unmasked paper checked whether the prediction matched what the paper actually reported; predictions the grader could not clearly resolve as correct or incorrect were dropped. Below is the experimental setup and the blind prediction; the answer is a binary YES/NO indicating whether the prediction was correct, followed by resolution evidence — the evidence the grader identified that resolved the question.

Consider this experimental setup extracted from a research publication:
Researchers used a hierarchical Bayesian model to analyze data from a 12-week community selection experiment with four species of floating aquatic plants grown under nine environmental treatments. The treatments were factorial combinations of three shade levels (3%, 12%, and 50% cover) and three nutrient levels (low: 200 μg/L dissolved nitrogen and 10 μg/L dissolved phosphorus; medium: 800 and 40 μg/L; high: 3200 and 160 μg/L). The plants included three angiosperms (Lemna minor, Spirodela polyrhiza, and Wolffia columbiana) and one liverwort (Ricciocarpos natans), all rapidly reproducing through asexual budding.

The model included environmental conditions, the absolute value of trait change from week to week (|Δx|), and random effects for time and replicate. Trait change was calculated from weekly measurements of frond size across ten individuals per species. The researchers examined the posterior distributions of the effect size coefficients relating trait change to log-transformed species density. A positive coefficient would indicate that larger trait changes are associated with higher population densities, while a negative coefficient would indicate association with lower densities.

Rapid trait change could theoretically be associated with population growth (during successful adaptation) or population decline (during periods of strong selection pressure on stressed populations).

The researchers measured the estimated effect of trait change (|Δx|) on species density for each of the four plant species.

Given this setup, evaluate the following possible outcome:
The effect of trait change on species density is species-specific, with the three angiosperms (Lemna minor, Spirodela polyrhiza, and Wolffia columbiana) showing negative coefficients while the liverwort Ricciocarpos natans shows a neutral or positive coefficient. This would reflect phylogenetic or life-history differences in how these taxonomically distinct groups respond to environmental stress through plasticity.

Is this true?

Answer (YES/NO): NO